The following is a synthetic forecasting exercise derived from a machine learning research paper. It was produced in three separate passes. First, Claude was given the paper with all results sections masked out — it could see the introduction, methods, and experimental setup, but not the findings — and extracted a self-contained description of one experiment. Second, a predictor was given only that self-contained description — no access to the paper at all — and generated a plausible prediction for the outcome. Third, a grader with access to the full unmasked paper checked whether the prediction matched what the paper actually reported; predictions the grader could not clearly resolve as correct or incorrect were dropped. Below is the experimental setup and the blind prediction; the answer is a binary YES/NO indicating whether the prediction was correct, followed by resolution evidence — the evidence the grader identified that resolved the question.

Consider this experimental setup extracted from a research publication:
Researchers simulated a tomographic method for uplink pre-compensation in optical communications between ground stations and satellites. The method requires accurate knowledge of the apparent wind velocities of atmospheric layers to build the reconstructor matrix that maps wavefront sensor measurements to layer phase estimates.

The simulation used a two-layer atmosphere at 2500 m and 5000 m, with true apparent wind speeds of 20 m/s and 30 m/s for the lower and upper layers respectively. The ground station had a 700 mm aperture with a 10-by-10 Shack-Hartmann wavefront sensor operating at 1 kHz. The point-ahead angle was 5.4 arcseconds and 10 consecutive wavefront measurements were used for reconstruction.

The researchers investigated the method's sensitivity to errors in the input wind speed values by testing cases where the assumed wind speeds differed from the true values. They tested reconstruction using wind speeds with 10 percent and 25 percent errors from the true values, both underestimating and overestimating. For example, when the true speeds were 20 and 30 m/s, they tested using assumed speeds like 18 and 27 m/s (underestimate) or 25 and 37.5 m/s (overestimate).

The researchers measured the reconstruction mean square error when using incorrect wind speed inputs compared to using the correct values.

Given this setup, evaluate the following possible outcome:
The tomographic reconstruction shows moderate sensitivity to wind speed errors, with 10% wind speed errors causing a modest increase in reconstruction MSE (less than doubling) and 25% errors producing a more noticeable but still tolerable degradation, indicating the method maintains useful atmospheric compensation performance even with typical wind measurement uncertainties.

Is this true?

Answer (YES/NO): YES